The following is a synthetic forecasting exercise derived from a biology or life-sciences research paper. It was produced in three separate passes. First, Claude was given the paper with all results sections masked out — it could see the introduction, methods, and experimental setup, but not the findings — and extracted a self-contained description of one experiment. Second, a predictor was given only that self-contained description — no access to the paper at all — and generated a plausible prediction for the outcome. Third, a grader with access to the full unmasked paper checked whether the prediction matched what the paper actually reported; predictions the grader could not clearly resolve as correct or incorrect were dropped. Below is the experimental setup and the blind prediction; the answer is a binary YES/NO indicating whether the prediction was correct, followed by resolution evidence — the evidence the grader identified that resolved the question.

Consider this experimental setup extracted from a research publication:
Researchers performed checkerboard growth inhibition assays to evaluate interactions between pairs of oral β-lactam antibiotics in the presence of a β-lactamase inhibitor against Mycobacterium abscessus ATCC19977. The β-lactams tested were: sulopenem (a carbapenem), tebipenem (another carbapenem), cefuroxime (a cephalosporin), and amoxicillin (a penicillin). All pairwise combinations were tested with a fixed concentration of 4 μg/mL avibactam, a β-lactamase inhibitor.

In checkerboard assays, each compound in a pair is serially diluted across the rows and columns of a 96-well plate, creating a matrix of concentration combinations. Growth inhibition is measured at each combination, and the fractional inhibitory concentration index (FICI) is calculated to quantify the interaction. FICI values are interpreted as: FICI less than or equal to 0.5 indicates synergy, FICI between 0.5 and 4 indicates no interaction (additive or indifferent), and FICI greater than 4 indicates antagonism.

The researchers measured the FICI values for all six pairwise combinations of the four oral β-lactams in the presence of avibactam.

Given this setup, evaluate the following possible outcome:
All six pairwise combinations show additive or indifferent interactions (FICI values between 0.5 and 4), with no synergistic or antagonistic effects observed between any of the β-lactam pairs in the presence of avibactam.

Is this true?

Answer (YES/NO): NO